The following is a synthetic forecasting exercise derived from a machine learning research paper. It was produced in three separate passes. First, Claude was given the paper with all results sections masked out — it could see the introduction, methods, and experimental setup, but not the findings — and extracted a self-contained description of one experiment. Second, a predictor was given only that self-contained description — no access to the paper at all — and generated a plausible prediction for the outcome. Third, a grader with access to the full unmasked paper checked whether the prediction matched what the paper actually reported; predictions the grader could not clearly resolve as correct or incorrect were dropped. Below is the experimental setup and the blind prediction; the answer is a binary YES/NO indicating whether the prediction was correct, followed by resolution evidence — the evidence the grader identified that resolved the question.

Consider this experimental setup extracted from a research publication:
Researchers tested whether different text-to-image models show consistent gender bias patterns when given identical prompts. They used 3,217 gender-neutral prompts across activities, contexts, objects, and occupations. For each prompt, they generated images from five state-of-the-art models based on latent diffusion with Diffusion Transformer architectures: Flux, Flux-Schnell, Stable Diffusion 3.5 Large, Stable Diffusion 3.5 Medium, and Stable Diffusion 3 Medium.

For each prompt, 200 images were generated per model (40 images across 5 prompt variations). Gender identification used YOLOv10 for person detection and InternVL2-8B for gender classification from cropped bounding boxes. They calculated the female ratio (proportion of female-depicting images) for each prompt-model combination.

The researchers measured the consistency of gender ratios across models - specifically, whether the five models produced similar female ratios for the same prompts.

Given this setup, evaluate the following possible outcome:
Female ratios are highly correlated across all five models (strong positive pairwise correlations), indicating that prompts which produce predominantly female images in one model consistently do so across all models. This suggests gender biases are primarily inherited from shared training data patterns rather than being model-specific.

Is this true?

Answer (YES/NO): YES